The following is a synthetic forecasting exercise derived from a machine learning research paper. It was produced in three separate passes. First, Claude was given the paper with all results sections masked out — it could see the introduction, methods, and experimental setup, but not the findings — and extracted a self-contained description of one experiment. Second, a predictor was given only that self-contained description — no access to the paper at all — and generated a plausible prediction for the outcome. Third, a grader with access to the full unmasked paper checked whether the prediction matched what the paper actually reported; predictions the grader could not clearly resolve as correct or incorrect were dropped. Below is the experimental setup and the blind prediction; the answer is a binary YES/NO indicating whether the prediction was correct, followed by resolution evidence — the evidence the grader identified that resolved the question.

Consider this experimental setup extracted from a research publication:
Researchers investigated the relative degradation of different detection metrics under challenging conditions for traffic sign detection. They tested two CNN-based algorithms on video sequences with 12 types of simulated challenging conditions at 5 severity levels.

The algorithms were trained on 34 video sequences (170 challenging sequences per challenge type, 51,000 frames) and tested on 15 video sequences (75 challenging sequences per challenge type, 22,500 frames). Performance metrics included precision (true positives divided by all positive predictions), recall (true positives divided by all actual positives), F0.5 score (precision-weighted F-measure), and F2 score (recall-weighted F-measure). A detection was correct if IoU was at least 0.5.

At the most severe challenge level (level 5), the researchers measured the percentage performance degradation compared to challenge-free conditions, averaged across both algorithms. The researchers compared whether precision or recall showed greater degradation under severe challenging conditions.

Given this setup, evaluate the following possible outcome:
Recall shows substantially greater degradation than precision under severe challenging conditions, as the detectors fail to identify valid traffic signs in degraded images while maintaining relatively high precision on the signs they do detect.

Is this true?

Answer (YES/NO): YES